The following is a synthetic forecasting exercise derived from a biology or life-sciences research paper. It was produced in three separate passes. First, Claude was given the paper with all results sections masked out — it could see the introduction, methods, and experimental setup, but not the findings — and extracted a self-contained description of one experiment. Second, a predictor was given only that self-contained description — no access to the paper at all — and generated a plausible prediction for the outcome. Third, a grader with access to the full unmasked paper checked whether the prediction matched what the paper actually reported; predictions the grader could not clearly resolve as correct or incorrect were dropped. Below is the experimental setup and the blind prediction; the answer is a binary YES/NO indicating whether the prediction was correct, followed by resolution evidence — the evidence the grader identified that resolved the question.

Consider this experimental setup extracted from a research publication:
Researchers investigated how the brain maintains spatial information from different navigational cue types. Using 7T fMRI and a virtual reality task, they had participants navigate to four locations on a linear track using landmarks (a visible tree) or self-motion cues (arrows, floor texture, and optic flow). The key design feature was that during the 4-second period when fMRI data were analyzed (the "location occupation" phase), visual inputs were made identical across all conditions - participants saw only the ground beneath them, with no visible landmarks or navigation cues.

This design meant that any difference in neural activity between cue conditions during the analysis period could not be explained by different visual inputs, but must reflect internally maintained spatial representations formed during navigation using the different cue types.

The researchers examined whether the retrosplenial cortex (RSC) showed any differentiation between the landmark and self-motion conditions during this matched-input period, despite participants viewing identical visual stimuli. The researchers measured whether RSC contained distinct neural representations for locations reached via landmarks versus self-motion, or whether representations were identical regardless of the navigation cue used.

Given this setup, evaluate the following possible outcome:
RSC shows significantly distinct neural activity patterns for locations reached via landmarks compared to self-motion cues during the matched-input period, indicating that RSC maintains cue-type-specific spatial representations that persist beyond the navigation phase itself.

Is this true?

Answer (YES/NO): YES